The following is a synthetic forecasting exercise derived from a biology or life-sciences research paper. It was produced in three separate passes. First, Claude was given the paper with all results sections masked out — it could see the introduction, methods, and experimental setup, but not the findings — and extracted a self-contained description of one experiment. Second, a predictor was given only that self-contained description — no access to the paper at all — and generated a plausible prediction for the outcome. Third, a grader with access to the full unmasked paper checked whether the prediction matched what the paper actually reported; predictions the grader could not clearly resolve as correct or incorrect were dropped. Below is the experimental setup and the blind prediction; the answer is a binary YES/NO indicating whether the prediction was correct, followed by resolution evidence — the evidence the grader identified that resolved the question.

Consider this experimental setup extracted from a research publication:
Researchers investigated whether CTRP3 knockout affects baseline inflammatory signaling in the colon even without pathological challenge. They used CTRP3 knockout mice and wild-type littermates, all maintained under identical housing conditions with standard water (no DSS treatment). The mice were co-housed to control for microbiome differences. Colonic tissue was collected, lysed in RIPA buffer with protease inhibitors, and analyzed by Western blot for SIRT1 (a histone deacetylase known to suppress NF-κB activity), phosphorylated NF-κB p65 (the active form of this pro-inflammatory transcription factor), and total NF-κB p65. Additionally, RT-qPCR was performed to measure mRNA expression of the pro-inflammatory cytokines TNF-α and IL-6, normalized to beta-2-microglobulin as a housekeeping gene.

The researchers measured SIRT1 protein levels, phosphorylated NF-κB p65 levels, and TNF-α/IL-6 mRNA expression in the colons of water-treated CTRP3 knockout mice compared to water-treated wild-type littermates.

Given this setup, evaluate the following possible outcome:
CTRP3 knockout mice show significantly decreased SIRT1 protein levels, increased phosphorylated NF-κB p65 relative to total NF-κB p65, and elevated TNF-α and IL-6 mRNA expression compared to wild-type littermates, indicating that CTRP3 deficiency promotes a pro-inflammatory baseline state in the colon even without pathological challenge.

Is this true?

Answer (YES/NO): YES